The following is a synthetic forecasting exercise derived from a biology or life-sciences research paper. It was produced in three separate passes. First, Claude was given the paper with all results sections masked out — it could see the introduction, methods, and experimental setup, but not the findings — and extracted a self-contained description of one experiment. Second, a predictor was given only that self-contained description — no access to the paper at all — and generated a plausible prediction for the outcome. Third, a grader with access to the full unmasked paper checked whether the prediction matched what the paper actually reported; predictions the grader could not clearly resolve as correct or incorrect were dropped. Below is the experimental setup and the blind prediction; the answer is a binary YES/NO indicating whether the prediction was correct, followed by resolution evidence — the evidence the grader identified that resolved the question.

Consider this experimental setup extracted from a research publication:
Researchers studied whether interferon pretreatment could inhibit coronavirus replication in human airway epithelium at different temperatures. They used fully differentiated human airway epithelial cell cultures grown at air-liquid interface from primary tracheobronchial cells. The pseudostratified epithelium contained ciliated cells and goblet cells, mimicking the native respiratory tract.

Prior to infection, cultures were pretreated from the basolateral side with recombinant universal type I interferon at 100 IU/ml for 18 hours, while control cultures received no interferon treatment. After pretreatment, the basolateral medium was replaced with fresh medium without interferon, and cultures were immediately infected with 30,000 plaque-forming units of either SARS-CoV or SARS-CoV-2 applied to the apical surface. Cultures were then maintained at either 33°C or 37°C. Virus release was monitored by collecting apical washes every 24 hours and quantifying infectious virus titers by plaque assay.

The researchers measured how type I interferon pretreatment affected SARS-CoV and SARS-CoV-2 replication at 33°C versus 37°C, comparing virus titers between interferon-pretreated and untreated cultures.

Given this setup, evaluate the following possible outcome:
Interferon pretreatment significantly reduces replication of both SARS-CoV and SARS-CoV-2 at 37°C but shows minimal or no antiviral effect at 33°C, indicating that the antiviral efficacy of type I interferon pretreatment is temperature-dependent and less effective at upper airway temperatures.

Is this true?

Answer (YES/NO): NO